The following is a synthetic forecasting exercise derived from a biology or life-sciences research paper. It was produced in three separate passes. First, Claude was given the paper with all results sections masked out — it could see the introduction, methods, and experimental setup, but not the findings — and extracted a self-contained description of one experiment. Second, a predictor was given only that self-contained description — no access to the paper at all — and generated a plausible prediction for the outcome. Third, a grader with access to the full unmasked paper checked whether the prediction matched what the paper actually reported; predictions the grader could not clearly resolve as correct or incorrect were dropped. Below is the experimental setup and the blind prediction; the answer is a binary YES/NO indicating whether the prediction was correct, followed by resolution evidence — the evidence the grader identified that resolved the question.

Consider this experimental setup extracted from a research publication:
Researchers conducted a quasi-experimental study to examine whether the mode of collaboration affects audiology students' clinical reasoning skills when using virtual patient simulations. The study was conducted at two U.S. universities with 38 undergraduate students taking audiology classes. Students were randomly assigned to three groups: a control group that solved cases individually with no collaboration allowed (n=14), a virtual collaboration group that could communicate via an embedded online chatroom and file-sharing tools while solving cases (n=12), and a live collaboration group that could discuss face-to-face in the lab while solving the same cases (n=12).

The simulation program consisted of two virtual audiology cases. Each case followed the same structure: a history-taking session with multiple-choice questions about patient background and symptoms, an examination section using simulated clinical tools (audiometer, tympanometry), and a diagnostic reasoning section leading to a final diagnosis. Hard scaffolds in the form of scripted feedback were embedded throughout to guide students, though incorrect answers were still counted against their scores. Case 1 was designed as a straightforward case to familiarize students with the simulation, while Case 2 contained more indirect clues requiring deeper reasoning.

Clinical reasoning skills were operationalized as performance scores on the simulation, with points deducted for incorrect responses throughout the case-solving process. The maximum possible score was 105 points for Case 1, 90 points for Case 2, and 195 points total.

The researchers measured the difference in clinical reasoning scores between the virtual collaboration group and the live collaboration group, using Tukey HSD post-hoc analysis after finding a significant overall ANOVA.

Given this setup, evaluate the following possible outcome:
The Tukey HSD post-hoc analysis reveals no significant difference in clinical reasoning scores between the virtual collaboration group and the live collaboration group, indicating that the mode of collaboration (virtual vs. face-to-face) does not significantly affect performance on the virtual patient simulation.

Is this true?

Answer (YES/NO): YES